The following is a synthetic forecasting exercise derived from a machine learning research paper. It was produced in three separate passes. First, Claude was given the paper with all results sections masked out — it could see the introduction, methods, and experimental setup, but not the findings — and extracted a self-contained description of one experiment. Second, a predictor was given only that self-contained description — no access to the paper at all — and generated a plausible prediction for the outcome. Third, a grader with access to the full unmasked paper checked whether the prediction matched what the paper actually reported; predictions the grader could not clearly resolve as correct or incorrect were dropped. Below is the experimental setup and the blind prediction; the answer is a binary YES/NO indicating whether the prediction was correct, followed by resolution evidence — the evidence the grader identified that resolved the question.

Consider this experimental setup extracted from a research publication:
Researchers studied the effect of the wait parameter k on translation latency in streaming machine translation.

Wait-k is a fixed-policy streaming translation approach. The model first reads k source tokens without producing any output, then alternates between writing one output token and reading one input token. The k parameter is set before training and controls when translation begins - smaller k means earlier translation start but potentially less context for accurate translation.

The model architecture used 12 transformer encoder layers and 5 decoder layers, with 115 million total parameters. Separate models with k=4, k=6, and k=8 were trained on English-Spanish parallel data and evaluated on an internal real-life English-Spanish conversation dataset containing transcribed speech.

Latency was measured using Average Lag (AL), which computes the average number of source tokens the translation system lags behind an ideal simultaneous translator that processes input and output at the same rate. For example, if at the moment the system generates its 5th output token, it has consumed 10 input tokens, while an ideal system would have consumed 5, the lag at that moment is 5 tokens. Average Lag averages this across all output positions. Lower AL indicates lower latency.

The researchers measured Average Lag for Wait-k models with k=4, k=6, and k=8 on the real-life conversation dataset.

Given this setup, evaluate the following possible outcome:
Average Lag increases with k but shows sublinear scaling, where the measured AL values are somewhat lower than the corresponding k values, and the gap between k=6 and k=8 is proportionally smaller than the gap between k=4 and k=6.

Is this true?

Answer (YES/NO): NO